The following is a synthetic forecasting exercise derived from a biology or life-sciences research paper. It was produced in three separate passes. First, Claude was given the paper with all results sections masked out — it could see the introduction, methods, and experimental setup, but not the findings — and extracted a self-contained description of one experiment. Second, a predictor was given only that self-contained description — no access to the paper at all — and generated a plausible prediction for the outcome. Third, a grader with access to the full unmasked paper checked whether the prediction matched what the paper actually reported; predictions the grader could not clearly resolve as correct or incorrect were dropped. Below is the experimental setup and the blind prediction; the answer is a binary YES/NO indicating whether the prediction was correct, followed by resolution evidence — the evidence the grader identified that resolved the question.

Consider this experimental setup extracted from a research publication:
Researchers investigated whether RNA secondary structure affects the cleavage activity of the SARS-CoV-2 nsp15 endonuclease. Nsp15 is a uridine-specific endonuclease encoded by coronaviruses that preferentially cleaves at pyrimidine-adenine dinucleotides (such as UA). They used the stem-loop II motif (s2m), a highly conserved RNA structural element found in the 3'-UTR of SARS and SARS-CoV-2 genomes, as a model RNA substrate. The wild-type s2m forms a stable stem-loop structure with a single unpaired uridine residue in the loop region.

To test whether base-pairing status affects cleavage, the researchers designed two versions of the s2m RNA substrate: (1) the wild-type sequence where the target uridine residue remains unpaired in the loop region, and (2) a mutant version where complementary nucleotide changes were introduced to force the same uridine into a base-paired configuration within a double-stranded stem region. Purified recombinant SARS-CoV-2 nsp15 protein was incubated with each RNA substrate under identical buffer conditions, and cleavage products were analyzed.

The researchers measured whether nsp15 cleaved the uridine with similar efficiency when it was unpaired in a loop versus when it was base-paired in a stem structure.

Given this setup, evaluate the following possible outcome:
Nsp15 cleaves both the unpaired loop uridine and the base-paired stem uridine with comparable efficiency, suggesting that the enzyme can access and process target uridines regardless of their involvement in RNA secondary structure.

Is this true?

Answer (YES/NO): NO